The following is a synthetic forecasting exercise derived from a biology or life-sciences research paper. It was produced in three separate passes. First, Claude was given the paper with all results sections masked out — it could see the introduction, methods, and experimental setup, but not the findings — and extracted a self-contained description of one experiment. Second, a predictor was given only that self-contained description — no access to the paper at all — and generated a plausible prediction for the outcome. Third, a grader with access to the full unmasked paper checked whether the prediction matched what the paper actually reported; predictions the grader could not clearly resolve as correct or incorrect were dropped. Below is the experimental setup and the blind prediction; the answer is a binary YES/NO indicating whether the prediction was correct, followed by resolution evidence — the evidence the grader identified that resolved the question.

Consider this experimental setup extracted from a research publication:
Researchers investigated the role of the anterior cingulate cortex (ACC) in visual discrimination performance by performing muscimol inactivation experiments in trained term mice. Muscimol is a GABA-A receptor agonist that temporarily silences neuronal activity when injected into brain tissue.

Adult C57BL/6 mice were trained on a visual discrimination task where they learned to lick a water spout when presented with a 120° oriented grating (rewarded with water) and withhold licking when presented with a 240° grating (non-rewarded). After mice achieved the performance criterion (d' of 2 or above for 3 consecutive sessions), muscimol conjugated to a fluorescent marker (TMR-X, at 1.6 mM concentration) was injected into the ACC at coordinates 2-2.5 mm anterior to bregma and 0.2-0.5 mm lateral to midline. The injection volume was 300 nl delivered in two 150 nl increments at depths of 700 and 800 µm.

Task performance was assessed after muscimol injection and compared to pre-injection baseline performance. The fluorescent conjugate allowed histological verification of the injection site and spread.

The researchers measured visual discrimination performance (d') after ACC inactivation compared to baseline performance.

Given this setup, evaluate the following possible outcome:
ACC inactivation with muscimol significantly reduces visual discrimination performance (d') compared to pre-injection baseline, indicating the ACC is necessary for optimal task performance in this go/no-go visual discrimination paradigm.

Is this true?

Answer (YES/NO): YES